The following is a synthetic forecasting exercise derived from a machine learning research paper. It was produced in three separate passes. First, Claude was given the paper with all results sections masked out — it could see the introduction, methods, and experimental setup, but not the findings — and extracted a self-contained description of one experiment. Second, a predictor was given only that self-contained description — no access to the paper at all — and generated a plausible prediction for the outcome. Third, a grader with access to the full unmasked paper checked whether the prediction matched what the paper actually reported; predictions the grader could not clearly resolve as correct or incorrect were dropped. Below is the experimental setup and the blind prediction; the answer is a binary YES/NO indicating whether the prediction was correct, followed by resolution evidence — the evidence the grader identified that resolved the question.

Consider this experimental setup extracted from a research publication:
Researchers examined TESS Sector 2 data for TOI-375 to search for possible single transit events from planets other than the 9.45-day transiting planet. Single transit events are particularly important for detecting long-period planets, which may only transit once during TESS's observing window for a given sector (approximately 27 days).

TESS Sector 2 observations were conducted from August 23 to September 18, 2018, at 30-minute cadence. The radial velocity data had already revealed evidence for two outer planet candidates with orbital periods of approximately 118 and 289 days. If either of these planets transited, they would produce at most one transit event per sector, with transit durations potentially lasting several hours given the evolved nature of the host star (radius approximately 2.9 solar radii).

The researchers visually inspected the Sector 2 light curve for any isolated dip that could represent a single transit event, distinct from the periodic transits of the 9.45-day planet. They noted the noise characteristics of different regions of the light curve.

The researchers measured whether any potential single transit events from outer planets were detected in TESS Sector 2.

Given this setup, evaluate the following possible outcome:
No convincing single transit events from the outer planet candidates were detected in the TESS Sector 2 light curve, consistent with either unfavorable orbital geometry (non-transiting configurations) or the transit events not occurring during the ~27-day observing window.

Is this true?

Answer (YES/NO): NO